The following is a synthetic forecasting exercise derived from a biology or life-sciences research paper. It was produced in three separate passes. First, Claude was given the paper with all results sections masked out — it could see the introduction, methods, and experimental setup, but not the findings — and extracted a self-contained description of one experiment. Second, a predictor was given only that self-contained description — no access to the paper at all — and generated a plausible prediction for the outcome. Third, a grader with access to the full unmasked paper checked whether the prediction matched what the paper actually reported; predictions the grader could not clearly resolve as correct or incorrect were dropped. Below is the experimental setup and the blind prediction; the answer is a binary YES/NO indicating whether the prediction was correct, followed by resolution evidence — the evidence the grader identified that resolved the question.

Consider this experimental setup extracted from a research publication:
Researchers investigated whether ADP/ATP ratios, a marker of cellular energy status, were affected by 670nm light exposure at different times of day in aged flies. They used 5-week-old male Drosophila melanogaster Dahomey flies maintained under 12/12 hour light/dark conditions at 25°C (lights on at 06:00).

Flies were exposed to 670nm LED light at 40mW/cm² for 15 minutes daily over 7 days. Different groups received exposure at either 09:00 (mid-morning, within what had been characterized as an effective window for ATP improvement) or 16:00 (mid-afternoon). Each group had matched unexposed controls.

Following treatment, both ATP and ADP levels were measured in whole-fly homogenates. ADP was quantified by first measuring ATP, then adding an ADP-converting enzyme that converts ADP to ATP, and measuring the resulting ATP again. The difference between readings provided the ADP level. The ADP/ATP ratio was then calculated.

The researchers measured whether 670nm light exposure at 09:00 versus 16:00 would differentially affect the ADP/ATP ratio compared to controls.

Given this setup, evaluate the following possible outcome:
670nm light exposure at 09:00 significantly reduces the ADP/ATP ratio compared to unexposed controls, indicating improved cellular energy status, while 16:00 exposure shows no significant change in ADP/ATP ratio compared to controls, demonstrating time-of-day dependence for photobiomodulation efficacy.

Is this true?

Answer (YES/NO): NO